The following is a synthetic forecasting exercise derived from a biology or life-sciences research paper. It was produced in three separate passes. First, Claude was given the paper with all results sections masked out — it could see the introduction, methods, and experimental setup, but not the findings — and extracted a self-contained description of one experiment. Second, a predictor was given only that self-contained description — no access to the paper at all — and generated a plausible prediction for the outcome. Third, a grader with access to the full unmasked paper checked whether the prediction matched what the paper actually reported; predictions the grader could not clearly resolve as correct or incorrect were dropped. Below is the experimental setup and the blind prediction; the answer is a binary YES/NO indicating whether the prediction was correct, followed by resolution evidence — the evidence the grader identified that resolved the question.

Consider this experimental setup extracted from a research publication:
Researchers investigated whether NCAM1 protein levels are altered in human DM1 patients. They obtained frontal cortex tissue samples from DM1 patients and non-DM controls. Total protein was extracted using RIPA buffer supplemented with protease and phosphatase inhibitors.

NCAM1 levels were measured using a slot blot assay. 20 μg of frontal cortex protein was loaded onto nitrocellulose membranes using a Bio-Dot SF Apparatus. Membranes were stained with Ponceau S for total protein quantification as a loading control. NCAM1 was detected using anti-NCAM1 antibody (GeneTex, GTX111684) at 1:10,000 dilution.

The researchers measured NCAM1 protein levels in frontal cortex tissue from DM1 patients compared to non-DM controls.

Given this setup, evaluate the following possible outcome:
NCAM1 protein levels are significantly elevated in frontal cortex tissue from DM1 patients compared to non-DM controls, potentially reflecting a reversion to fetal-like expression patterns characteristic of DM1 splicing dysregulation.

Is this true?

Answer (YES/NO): YES